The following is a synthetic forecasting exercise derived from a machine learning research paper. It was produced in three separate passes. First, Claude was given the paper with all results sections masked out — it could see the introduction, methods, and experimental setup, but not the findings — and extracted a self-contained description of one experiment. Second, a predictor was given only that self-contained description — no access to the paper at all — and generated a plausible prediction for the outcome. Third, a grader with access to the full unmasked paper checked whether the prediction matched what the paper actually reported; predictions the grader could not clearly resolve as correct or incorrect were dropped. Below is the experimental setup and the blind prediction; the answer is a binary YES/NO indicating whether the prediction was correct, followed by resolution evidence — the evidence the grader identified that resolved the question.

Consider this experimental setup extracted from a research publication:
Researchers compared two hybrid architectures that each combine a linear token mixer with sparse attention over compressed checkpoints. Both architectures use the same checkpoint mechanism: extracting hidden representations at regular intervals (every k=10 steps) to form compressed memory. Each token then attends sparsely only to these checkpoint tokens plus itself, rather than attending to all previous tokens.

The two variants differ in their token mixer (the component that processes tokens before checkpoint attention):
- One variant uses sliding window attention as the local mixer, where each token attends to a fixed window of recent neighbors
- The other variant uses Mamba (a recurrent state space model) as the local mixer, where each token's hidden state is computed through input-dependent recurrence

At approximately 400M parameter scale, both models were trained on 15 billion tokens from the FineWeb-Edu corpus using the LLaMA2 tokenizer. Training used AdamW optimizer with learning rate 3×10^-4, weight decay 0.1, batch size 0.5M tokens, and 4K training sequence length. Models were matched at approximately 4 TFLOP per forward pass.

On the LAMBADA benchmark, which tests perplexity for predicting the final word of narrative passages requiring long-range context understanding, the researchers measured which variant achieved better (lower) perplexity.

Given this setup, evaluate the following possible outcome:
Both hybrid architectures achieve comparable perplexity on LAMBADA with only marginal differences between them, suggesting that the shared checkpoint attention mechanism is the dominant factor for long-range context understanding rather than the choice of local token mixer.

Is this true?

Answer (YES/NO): NO